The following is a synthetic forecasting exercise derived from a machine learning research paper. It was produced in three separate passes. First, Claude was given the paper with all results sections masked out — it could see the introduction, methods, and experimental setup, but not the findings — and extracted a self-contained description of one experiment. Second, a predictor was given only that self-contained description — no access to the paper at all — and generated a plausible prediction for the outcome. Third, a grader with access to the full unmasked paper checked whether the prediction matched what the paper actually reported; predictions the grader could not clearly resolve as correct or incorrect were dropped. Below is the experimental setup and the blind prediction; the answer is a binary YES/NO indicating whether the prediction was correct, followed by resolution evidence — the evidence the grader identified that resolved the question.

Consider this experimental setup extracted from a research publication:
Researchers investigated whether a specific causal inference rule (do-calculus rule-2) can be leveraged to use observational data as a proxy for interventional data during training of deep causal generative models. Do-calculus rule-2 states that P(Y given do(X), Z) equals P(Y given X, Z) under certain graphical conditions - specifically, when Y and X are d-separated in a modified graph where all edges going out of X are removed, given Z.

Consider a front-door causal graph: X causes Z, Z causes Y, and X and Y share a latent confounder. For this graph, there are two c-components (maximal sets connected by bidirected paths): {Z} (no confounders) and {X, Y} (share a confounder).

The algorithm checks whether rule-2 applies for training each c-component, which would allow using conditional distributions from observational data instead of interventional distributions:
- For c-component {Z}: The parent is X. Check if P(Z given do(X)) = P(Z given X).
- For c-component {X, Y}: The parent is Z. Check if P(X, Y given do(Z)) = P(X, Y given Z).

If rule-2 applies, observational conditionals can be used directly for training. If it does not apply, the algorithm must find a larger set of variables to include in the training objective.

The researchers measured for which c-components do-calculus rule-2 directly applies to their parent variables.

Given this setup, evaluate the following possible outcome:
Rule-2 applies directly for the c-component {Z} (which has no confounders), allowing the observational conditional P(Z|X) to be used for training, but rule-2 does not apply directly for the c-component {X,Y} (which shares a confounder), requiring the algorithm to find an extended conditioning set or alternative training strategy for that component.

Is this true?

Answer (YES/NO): YES